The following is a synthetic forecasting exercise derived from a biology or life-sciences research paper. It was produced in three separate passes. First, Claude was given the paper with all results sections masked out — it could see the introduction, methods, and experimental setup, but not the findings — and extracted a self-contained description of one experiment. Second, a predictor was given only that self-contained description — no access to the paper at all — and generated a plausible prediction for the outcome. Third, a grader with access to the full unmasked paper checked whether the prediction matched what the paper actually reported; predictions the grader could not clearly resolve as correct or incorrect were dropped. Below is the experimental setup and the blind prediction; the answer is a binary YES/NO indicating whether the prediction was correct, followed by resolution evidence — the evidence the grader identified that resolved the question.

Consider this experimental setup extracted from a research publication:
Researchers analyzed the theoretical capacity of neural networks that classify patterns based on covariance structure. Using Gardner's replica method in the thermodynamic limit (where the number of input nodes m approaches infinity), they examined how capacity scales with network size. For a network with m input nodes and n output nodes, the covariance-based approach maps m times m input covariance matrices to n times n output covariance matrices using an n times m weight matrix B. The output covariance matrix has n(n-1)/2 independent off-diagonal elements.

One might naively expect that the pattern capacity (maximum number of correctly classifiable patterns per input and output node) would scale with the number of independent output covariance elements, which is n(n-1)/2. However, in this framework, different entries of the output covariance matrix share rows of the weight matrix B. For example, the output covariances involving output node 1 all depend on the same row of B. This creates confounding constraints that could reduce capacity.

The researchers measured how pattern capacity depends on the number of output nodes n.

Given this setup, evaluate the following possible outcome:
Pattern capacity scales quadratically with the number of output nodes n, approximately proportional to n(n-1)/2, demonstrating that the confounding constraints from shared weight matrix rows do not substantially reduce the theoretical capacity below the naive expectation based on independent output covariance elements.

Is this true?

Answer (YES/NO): NO